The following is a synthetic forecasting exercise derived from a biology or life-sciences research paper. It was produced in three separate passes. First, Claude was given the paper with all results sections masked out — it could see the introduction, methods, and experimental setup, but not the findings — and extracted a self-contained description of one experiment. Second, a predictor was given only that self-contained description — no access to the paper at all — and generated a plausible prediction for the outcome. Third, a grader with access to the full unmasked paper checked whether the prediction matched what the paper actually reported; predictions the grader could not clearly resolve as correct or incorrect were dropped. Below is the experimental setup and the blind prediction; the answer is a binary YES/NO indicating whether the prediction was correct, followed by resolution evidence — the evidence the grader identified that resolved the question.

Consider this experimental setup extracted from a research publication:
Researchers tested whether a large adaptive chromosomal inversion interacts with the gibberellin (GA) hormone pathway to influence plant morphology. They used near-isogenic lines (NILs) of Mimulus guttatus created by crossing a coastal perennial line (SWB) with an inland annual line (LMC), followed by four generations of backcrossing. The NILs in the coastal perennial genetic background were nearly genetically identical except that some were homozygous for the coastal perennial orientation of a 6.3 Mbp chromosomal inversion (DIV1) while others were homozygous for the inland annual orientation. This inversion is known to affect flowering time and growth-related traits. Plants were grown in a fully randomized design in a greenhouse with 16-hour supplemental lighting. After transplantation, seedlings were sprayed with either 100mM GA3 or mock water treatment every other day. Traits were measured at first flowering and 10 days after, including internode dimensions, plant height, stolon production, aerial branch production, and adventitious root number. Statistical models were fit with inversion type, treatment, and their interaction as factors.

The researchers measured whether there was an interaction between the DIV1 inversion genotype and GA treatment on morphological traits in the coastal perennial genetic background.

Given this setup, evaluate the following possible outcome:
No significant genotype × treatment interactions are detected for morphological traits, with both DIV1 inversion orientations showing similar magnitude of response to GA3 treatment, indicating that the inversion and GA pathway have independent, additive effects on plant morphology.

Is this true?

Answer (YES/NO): NO